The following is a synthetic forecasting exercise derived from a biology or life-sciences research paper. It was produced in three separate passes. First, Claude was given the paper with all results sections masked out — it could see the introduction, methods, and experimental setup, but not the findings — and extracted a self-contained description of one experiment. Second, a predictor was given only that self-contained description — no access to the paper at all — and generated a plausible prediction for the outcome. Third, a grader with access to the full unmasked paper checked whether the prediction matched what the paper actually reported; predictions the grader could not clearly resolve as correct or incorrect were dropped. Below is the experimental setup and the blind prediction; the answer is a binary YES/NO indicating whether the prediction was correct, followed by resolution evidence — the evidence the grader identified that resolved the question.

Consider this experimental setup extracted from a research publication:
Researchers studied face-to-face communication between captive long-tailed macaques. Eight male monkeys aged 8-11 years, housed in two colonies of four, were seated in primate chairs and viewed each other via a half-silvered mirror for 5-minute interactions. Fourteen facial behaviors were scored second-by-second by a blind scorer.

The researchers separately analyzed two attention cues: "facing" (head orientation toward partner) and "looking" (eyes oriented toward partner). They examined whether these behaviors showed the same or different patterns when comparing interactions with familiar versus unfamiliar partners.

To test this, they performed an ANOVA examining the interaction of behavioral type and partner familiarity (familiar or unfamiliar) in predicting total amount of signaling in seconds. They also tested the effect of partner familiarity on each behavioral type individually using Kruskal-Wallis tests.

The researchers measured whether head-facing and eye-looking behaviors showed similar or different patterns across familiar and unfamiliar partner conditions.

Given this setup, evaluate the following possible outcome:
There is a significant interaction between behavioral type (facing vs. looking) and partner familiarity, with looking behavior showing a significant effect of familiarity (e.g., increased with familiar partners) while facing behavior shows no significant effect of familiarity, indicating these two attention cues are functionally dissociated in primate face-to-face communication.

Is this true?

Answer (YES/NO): NO